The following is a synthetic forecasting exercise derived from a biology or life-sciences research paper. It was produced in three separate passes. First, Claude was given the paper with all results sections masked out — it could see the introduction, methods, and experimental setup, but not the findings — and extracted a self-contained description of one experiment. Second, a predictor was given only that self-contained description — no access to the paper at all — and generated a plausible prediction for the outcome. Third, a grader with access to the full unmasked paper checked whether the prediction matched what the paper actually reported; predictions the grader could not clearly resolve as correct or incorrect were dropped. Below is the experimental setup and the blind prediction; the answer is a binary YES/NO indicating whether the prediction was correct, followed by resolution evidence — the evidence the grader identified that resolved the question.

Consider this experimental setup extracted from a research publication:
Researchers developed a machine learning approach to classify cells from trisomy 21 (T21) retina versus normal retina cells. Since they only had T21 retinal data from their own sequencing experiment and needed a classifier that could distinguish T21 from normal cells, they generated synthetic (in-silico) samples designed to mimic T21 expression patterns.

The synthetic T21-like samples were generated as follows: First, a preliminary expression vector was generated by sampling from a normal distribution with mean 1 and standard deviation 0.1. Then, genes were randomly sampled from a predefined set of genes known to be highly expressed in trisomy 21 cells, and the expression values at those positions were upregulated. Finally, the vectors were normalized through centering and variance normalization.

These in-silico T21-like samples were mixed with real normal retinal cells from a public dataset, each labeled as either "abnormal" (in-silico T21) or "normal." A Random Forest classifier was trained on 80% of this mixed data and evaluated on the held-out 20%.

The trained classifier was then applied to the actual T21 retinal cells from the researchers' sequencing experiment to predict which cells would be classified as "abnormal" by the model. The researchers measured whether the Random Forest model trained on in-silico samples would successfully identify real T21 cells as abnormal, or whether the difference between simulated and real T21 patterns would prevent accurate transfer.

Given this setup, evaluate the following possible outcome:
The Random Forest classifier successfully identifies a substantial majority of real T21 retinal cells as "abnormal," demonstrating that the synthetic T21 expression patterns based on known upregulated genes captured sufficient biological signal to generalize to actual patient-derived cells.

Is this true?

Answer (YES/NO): NO